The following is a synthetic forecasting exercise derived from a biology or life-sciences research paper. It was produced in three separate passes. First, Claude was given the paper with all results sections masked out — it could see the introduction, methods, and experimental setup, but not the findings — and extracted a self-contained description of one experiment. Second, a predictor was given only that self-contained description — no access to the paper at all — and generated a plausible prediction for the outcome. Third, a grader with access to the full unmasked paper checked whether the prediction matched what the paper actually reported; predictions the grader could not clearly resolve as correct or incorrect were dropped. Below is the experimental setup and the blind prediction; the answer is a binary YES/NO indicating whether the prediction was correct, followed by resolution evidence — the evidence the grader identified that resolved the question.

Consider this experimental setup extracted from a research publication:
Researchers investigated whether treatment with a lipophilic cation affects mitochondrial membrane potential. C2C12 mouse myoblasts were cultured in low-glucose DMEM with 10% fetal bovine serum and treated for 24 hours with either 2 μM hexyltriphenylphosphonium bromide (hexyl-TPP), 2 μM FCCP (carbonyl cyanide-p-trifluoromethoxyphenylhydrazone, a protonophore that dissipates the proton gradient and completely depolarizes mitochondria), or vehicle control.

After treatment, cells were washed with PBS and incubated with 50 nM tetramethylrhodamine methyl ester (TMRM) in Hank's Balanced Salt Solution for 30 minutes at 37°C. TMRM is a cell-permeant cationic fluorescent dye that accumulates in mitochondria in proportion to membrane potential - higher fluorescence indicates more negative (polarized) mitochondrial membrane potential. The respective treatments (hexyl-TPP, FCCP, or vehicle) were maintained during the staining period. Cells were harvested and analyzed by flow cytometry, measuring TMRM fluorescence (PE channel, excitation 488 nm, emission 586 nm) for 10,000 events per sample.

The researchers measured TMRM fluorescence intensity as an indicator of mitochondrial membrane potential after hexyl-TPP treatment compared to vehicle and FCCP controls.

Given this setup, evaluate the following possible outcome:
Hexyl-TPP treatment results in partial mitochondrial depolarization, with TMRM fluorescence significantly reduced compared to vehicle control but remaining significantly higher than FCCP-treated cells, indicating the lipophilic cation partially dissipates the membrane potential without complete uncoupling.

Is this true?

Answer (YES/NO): NO